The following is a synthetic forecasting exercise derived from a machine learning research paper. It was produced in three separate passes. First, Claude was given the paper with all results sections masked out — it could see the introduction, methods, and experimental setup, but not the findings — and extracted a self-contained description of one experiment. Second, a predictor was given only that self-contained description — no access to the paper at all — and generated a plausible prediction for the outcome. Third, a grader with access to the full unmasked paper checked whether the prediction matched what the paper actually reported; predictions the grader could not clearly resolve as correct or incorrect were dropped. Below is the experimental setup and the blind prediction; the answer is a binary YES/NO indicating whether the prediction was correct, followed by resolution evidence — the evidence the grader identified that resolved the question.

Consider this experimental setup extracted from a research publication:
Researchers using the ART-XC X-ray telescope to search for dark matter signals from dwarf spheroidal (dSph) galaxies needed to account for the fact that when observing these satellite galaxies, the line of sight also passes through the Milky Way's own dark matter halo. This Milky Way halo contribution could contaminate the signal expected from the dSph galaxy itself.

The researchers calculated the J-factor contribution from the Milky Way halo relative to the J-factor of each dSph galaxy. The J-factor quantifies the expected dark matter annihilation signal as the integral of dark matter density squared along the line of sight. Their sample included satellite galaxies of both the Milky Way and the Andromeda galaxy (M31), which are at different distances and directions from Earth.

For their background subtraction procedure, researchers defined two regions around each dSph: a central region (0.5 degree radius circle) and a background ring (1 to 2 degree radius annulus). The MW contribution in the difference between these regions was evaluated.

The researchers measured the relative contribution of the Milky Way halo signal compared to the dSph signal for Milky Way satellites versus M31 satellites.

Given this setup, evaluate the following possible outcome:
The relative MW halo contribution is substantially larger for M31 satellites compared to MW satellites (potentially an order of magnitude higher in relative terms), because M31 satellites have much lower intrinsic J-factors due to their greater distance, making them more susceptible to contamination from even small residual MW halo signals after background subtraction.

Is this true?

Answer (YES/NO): YES